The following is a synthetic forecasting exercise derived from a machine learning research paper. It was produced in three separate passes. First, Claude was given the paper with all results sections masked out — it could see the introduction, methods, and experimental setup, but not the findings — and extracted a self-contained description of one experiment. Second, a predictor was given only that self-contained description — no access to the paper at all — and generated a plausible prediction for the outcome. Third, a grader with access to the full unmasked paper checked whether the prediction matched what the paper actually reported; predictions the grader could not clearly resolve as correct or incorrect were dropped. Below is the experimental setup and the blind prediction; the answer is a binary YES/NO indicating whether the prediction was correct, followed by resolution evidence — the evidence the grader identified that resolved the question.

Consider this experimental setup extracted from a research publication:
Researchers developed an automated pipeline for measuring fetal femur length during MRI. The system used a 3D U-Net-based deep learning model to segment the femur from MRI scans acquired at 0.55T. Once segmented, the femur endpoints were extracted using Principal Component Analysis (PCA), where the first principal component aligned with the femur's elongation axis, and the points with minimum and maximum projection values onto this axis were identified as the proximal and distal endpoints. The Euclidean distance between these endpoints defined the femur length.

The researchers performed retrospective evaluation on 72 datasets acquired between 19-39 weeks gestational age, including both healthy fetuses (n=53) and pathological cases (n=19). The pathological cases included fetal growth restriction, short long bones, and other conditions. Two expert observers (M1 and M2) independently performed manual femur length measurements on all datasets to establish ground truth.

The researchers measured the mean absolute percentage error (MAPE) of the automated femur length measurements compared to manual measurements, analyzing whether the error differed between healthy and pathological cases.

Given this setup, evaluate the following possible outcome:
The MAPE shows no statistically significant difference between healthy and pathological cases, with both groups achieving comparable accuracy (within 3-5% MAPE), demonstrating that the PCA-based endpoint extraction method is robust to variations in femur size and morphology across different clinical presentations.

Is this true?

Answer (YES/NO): YES